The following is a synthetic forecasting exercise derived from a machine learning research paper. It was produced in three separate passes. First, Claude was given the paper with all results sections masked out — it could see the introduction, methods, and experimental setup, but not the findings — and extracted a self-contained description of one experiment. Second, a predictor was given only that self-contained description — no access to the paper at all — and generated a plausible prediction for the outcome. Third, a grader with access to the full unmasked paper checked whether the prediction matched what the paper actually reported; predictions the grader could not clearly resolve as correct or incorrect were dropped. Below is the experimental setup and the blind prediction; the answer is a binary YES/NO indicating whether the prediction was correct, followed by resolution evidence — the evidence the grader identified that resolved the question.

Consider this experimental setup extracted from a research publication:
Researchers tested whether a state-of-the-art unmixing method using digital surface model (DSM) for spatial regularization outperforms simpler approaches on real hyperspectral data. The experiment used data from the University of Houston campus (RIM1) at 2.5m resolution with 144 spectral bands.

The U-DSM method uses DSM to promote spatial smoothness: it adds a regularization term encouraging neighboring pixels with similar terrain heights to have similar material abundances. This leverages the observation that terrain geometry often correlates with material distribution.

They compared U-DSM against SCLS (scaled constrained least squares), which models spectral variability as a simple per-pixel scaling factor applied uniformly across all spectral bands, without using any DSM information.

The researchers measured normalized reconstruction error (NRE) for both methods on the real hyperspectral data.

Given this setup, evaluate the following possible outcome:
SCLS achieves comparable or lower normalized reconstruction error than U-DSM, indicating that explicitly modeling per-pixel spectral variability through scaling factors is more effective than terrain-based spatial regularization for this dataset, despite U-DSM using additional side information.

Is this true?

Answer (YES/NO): YES